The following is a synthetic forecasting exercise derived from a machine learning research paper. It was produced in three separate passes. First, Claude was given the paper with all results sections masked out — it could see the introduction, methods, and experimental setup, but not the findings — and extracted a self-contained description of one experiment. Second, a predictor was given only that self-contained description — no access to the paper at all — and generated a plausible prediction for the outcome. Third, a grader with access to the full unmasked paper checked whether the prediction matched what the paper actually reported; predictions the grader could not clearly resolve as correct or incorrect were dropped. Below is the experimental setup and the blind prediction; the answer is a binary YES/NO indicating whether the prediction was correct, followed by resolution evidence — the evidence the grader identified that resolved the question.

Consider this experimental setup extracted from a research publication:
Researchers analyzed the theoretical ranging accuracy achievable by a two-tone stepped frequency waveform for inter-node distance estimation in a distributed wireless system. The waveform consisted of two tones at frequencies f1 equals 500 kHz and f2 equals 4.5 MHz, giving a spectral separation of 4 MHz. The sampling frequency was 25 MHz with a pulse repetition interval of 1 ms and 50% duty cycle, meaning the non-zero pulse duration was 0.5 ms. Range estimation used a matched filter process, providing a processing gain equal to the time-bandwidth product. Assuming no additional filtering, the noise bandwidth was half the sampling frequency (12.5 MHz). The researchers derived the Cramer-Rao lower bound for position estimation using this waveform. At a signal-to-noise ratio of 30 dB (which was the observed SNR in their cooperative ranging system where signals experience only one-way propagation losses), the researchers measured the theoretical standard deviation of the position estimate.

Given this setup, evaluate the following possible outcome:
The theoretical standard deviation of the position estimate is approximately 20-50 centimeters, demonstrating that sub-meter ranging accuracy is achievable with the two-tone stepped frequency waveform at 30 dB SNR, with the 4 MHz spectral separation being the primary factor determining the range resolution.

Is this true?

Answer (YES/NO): NO